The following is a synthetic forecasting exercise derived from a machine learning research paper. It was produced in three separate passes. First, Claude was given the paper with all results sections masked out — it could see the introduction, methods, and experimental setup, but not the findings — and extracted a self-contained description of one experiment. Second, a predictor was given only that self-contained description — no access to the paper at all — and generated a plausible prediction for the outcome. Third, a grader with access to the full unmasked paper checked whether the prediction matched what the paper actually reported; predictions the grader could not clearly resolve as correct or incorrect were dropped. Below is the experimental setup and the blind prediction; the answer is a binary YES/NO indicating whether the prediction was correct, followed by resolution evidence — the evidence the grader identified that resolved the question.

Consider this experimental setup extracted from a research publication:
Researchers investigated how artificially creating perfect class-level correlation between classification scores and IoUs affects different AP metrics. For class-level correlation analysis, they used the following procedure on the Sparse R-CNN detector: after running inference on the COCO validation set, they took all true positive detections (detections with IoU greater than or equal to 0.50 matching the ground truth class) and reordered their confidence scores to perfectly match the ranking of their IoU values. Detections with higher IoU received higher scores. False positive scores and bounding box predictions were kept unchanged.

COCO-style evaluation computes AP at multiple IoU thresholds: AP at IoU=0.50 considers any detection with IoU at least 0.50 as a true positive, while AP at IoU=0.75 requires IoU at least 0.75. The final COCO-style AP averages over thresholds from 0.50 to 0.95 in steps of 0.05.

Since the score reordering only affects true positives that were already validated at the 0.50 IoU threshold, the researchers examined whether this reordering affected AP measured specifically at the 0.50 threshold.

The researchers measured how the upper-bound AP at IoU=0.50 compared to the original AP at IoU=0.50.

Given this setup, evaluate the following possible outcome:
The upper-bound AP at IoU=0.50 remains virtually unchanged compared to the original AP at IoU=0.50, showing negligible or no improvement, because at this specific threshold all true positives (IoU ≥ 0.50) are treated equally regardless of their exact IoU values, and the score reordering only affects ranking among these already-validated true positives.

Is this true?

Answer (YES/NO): YES